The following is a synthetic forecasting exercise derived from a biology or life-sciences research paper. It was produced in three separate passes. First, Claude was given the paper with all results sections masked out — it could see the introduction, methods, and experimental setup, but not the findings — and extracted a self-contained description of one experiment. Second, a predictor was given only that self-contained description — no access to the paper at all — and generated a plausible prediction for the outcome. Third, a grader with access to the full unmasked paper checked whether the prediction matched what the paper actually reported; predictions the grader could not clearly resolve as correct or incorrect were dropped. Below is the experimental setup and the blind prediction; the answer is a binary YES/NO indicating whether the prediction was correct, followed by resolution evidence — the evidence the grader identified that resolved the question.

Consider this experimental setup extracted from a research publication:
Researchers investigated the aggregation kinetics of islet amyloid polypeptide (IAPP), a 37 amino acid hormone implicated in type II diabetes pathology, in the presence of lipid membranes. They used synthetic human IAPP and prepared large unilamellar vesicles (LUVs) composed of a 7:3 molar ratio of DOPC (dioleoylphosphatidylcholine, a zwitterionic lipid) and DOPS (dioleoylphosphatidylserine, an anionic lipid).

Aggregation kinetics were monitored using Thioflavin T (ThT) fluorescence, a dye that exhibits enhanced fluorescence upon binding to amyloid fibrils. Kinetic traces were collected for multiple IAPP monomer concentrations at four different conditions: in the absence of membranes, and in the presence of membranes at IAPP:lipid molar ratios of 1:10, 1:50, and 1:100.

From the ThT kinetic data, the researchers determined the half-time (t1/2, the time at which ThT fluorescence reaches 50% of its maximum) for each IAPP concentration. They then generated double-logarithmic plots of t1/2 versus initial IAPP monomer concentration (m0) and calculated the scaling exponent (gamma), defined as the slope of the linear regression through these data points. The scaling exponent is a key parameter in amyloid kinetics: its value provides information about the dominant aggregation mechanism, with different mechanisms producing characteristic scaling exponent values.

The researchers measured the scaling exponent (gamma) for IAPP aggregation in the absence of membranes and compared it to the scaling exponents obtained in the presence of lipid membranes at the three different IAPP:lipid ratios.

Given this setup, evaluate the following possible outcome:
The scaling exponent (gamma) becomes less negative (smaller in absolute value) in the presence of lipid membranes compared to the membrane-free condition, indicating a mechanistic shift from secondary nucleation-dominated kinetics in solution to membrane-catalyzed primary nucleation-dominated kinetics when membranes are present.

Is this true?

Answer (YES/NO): NO